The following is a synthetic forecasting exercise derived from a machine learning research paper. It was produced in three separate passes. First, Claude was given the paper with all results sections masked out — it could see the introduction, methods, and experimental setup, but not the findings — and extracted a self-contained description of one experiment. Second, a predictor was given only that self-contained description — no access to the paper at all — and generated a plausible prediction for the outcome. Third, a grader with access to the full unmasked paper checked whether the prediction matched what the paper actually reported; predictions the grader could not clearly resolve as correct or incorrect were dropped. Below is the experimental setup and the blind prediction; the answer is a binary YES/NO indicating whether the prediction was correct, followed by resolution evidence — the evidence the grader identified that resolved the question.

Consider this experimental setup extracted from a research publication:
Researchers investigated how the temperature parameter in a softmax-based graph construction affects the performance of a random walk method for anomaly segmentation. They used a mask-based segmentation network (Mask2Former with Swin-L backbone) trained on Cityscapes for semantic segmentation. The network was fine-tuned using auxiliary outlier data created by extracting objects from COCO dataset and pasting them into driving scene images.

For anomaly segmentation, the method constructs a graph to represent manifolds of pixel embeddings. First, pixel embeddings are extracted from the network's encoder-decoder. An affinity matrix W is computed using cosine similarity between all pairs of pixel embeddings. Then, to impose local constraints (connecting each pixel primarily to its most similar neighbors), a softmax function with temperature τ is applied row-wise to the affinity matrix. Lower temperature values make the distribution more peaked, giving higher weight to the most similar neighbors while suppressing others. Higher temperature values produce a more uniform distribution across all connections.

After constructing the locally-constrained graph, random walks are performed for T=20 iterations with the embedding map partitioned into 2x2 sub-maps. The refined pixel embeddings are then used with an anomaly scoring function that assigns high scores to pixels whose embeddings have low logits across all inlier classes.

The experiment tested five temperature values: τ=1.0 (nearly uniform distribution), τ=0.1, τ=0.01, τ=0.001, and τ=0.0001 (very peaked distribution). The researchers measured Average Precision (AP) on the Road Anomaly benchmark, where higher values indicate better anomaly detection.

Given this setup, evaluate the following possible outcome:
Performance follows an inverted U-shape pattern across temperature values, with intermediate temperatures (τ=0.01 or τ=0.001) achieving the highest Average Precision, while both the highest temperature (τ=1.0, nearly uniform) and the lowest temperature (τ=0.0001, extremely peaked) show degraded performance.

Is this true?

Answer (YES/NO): NO